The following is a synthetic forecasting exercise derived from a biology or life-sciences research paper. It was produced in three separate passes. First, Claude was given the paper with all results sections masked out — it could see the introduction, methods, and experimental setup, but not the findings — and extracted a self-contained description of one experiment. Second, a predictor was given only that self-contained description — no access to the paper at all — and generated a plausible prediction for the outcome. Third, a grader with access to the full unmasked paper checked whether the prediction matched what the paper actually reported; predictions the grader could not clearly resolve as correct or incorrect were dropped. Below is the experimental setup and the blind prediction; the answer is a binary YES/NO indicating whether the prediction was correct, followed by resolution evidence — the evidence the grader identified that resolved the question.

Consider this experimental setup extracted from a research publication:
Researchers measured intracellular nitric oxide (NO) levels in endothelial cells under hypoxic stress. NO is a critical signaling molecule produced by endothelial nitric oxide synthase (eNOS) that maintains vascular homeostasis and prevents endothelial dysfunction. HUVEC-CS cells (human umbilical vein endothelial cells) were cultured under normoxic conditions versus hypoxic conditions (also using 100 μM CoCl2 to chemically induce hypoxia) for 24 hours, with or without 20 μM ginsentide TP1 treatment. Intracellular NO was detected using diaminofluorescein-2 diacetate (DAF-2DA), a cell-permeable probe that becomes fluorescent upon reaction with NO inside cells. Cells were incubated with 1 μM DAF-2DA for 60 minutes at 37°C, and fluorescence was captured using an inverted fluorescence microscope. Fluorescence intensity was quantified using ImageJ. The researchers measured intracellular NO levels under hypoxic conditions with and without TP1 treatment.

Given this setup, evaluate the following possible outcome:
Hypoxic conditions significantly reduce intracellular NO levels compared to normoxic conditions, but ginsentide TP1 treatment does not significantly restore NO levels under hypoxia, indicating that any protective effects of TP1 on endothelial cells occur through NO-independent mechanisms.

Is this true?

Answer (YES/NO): NO